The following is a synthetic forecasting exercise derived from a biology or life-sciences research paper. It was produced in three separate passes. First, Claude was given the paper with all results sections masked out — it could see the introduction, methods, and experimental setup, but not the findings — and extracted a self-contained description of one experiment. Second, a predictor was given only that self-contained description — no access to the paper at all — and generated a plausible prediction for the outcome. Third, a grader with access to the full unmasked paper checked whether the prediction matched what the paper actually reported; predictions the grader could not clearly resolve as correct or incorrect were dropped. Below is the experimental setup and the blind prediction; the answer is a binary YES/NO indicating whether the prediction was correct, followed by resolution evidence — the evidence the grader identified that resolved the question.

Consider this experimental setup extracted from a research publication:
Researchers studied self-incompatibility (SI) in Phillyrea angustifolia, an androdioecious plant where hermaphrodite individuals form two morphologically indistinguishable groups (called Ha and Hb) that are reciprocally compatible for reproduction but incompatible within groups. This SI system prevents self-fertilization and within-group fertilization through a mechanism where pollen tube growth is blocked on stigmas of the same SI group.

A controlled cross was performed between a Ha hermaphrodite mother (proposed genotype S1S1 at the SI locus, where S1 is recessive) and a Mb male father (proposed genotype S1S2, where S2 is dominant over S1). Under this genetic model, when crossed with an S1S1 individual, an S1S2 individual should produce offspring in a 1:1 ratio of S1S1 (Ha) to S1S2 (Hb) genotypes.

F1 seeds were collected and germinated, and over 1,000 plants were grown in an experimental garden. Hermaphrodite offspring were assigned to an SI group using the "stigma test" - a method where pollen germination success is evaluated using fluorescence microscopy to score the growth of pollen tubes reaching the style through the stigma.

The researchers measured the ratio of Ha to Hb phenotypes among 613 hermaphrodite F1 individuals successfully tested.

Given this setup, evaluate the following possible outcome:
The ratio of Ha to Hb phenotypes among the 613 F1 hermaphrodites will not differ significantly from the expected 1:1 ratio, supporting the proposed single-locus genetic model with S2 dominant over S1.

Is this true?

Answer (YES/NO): YES